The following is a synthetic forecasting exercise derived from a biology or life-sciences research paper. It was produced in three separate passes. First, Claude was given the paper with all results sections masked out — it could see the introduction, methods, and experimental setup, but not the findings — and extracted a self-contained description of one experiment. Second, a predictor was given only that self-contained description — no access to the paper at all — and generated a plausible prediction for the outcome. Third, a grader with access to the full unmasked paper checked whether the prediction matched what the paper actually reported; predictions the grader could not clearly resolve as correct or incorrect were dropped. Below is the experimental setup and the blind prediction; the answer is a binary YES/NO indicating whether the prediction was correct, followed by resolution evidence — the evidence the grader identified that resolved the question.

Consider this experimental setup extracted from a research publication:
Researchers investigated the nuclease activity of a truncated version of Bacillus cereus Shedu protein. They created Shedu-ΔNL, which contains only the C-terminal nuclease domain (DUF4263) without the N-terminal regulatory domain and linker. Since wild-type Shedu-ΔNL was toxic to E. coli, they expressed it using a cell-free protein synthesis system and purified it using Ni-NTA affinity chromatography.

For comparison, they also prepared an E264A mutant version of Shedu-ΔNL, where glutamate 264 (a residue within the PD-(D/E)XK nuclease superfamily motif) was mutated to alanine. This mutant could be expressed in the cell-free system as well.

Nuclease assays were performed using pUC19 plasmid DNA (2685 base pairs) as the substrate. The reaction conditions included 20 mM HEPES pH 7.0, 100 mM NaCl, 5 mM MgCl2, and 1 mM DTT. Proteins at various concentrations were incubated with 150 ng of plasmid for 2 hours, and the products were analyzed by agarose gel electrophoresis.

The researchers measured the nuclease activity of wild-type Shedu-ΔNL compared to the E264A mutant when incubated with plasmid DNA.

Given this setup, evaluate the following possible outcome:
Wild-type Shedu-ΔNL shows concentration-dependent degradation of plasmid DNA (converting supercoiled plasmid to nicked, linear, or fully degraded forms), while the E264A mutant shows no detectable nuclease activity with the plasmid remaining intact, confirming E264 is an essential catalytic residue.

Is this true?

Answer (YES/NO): YES